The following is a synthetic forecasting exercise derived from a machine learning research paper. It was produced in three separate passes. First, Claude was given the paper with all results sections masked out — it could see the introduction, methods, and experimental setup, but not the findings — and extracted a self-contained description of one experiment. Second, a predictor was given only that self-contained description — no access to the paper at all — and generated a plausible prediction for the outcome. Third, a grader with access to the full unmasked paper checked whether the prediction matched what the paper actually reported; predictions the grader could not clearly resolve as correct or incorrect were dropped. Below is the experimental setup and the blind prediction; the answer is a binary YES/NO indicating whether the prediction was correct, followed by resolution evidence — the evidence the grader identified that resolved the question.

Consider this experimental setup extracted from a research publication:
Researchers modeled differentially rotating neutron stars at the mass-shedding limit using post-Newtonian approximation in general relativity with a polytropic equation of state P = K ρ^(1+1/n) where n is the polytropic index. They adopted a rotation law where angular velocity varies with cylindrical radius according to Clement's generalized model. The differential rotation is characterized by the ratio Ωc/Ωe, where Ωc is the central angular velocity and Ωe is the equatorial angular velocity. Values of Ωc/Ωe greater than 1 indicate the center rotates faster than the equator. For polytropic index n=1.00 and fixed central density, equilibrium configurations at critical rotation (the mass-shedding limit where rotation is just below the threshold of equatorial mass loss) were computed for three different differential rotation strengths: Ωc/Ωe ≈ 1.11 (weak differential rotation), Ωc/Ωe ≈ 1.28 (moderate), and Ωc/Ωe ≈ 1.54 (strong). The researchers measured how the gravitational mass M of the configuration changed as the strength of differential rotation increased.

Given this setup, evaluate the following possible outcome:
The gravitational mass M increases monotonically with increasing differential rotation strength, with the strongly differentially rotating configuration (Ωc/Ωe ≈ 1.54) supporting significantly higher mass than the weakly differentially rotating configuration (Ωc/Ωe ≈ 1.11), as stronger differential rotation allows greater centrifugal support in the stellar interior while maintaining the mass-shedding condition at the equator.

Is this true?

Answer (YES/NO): YES